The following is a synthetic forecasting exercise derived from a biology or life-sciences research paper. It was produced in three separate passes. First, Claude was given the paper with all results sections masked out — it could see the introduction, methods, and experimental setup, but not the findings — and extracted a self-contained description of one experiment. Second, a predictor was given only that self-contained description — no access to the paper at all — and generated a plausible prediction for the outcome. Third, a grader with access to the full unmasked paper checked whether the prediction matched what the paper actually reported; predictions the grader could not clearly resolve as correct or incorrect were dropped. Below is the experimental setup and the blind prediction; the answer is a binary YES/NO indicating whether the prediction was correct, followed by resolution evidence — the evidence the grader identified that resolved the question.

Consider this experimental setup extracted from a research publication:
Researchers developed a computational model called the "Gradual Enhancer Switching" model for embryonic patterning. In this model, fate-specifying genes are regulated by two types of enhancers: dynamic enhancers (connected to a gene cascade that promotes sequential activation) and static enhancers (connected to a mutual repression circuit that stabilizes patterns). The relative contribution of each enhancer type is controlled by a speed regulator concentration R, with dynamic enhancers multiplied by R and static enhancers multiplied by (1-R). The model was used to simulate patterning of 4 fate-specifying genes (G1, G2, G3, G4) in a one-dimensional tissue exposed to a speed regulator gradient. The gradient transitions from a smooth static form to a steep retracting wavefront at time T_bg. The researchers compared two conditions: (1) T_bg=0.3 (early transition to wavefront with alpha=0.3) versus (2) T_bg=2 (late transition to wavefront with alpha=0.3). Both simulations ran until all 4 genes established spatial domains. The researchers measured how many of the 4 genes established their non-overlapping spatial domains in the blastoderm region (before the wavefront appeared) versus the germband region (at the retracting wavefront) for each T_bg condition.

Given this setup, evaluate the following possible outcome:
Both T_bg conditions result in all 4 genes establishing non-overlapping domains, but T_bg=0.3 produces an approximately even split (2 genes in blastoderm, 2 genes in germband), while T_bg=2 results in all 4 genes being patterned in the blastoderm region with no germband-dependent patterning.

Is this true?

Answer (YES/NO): NO